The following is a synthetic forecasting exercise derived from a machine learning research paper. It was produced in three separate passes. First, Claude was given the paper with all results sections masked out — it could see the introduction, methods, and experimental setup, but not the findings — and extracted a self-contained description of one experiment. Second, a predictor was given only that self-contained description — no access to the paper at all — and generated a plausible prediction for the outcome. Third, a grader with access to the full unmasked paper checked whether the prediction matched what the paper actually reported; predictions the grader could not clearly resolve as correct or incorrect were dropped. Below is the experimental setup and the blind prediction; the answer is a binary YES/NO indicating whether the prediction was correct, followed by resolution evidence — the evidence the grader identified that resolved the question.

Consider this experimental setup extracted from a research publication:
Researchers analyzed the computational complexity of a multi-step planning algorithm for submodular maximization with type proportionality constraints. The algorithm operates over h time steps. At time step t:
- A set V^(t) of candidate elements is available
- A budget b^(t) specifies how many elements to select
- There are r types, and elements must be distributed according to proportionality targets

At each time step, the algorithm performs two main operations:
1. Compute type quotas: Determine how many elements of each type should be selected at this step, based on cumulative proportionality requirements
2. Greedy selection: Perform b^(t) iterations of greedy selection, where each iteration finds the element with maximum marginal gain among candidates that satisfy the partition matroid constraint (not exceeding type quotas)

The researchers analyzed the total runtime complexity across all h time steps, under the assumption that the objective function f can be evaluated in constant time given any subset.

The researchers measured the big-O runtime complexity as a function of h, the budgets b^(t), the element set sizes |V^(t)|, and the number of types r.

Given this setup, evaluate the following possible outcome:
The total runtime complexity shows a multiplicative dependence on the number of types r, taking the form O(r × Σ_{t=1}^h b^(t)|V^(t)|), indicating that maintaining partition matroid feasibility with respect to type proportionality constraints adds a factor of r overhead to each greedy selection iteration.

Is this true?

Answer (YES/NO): NO